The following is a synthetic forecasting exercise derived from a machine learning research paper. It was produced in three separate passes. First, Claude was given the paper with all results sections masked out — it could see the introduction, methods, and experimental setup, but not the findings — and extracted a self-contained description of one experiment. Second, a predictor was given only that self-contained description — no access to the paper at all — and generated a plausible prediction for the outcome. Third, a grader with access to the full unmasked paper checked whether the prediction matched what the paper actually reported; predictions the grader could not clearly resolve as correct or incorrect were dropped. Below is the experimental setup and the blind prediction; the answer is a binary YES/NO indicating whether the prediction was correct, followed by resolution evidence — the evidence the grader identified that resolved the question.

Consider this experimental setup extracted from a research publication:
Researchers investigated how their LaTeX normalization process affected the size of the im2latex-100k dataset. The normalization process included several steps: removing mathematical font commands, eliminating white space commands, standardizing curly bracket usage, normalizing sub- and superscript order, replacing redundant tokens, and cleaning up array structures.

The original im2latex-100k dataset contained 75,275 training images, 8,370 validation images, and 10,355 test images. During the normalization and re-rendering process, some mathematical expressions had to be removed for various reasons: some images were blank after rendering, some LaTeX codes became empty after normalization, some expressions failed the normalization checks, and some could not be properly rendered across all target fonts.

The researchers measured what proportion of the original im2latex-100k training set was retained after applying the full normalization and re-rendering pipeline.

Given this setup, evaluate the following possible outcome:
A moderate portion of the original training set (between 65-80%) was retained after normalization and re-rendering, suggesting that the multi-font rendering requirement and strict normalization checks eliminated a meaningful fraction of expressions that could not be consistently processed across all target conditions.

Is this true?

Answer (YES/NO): NO